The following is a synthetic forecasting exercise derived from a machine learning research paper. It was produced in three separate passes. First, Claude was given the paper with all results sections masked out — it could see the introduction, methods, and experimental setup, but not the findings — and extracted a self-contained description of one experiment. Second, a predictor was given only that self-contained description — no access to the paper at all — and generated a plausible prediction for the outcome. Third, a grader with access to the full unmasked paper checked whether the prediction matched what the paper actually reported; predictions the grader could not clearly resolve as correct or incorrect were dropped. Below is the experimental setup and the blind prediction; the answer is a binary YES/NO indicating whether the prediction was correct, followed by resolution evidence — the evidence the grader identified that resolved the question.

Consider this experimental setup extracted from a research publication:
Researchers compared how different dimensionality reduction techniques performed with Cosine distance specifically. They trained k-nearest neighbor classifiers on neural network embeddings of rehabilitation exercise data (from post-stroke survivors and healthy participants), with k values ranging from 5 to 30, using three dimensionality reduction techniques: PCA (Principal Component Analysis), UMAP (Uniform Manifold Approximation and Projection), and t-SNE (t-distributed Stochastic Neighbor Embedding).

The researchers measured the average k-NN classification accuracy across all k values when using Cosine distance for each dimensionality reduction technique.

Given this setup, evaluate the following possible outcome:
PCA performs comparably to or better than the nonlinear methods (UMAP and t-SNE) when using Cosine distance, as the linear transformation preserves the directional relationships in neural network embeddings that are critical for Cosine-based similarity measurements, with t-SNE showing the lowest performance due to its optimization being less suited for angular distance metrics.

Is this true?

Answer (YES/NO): NO